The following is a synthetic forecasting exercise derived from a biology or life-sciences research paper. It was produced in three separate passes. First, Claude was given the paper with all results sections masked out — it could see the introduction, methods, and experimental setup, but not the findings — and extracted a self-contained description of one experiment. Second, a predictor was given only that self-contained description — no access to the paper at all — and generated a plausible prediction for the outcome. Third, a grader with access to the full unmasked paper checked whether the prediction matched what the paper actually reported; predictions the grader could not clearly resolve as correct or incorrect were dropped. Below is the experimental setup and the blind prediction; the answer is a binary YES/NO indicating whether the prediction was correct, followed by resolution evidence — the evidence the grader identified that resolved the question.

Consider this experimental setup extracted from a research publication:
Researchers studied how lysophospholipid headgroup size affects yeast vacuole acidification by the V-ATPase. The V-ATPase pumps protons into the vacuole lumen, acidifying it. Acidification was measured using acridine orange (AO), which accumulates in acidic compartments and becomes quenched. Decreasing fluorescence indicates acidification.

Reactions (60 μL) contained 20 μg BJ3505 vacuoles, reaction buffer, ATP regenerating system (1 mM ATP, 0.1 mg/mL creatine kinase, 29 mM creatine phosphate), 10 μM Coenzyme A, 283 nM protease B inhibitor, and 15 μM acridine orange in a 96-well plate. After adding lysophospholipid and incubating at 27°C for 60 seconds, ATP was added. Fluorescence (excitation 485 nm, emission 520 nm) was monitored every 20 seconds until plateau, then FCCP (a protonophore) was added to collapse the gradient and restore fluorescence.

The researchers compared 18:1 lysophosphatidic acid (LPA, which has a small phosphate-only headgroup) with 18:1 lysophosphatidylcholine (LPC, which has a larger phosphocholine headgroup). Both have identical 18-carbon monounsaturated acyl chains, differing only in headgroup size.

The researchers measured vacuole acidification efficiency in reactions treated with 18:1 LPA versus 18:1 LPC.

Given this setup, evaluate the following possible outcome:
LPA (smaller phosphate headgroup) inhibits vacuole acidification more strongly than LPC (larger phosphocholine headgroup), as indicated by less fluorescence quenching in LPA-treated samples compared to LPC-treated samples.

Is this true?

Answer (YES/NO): NO